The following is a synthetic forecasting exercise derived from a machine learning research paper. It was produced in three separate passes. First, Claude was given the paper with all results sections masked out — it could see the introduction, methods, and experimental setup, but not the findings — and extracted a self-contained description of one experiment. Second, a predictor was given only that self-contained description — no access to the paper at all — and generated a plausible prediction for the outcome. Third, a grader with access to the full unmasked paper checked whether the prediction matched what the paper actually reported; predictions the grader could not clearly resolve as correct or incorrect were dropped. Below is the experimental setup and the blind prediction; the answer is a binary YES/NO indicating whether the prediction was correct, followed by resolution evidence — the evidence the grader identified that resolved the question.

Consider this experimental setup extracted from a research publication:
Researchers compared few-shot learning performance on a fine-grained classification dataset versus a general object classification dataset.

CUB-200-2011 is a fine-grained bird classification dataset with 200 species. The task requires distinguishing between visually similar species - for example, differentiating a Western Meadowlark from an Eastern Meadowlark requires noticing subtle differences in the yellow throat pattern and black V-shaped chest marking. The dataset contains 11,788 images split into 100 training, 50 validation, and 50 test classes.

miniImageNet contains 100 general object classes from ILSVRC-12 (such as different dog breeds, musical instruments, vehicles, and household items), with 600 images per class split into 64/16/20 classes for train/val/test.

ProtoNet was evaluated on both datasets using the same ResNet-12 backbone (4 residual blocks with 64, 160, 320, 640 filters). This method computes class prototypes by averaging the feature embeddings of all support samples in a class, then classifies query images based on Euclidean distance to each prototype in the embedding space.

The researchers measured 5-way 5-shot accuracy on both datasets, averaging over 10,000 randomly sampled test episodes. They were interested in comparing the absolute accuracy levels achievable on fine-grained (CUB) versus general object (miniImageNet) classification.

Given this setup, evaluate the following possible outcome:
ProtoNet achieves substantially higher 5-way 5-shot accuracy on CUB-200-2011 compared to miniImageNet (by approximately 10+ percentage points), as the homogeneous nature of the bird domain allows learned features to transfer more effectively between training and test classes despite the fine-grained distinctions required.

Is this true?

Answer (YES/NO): NO